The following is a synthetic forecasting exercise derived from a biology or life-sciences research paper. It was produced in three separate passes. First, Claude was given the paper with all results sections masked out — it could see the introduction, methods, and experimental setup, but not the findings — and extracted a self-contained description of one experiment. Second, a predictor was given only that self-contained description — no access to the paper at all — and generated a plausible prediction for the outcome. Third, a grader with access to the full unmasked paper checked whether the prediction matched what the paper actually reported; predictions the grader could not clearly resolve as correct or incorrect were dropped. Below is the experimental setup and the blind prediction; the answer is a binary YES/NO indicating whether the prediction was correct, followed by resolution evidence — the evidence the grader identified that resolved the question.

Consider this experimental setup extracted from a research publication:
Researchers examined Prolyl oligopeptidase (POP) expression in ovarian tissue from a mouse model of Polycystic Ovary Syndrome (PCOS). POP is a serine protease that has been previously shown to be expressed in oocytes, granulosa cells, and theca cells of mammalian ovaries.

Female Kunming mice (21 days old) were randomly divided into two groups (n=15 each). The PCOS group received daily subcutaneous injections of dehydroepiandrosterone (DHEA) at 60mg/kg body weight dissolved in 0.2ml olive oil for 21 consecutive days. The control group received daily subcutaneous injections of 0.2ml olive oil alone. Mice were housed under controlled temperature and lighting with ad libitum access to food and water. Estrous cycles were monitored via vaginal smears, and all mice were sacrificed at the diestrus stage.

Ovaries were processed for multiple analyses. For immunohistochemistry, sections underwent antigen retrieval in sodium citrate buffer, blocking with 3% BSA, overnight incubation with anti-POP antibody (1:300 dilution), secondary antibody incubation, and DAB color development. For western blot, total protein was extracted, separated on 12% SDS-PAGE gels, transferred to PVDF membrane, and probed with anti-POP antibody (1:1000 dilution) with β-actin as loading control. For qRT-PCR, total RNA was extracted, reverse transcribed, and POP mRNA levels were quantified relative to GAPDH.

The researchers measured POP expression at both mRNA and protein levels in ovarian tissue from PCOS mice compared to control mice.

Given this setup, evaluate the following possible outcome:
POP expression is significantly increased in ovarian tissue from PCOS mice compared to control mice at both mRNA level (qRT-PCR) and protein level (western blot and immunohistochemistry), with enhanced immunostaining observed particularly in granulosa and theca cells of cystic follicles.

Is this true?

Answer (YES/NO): NO